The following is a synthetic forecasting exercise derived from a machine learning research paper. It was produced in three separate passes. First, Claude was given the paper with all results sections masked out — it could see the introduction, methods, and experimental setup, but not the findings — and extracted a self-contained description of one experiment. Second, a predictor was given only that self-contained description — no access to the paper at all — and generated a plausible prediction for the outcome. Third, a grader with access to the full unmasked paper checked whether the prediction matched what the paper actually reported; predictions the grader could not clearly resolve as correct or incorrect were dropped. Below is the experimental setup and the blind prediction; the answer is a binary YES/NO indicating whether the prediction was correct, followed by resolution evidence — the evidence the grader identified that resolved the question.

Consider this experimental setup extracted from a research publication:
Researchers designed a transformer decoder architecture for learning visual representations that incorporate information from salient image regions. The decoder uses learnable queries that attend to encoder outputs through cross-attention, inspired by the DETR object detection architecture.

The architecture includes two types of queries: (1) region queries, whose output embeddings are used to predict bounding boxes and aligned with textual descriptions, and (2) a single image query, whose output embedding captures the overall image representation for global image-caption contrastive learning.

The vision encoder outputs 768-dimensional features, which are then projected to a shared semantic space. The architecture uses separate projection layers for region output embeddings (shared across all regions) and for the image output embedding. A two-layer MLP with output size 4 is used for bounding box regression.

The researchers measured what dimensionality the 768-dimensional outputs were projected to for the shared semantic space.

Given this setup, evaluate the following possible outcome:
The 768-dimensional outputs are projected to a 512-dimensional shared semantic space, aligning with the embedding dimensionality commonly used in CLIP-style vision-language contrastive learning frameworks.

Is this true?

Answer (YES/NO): YES